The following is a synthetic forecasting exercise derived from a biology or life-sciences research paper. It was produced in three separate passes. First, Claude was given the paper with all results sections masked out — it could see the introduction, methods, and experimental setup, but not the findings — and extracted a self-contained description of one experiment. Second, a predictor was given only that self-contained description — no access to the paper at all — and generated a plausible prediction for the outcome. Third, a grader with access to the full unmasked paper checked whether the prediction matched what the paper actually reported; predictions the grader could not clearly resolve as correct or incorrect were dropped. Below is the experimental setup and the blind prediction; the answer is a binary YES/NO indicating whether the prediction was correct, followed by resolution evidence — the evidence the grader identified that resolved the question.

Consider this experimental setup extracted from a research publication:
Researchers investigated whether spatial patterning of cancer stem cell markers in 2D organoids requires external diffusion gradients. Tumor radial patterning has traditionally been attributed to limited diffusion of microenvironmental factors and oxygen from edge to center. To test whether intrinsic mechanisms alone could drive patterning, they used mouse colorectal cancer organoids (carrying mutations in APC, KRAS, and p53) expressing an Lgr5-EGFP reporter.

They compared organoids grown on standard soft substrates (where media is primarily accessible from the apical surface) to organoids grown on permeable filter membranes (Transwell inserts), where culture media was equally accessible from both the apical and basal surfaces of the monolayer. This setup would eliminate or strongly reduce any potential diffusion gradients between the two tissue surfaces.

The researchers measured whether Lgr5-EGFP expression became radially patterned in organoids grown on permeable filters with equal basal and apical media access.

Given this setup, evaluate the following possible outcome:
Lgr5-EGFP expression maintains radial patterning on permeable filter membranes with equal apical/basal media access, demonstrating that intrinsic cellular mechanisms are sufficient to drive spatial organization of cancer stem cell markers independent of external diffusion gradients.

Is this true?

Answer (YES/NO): YES